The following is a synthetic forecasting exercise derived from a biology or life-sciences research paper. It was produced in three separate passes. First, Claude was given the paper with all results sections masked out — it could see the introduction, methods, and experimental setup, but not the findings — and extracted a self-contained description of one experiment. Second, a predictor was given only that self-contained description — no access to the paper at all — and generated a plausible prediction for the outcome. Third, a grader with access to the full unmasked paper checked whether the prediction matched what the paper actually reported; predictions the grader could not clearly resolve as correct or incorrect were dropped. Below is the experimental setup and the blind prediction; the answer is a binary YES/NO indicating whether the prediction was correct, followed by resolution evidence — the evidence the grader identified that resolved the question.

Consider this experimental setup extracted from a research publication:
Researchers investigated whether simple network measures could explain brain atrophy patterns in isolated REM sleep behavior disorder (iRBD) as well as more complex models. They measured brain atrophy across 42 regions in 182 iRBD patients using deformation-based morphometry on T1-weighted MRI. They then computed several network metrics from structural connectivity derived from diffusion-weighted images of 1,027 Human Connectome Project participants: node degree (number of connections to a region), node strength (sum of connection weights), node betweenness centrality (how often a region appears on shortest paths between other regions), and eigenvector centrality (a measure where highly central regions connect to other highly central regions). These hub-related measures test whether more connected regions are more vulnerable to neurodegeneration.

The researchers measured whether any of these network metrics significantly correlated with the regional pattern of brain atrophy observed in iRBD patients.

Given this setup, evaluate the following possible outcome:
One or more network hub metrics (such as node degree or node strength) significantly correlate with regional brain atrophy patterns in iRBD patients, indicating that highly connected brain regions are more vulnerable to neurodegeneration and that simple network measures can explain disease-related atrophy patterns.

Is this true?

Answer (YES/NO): NO